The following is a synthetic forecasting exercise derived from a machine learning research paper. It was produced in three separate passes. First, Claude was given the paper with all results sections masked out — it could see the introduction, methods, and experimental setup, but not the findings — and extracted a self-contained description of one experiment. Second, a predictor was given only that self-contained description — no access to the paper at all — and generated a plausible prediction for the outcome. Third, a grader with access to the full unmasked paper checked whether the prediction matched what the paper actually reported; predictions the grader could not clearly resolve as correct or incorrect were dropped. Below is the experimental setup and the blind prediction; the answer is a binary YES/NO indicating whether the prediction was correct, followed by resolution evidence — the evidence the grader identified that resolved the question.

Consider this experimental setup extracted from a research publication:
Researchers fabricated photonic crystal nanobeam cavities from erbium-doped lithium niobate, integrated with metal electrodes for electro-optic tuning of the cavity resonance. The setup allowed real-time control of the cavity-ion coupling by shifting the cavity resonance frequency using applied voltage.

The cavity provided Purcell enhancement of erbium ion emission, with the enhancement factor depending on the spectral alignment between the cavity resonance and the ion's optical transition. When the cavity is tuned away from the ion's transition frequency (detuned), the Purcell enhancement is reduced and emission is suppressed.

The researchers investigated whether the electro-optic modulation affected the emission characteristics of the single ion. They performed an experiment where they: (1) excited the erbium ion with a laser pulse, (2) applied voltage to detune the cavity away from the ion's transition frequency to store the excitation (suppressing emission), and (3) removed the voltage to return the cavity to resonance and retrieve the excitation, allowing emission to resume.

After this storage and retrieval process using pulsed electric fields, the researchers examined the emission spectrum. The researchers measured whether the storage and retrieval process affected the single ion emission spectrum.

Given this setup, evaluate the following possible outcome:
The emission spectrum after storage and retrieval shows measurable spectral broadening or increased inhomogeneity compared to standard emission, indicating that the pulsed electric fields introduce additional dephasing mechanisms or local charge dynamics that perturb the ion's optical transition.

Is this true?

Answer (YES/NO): NO